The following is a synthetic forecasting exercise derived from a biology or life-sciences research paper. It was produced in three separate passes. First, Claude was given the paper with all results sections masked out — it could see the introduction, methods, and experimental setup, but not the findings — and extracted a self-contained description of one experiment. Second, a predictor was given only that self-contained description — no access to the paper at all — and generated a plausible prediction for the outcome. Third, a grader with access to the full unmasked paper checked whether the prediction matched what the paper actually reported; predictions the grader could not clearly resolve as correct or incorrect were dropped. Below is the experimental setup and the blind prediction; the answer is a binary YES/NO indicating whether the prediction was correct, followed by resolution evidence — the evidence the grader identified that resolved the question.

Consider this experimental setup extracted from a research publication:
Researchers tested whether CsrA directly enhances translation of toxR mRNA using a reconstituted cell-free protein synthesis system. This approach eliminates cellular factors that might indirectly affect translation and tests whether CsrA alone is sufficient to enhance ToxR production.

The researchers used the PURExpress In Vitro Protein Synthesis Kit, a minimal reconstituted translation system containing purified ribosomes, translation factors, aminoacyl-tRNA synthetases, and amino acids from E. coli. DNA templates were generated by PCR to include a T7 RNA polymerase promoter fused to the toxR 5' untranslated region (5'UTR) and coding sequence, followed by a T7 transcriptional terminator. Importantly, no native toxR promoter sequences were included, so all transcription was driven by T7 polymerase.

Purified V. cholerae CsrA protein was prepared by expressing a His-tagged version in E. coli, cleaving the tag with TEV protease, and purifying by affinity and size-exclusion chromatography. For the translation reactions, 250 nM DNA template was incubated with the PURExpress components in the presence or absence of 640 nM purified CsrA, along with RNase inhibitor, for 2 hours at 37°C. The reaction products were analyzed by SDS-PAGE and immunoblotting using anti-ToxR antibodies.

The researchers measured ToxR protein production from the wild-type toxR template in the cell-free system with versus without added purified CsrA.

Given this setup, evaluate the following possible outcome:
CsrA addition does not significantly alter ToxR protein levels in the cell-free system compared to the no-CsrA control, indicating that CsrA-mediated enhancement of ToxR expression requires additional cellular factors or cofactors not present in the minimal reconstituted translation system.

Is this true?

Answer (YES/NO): NO